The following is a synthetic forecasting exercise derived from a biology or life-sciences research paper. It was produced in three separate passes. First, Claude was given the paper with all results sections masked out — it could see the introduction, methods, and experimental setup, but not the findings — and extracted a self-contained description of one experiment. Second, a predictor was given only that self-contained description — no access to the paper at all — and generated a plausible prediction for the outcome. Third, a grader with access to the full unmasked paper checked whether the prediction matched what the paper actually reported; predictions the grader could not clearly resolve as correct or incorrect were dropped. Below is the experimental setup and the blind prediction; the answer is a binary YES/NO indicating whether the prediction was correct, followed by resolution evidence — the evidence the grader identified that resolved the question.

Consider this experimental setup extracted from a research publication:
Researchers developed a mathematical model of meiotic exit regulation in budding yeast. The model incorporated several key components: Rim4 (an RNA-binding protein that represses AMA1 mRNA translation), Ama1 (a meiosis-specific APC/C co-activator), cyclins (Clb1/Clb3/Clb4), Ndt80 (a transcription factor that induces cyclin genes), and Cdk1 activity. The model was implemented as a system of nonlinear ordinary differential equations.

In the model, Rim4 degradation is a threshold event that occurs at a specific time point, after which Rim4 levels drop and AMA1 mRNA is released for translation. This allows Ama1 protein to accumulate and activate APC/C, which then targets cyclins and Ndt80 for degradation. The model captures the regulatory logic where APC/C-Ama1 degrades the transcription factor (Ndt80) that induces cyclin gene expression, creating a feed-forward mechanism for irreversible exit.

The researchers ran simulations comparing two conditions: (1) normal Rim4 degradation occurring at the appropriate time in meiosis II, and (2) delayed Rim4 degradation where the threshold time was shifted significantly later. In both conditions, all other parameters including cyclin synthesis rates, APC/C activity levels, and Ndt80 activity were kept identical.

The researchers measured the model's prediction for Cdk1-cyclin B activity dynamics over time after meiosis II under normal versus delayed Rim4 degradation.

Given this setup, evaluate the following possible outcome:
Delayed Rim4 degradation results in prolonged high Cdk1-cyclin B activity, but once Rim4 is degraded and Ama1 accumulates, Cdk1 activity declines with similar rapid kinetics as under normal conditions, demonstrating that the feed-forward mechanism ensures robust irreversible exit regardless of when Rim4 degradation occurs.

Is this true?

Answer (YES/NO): NO